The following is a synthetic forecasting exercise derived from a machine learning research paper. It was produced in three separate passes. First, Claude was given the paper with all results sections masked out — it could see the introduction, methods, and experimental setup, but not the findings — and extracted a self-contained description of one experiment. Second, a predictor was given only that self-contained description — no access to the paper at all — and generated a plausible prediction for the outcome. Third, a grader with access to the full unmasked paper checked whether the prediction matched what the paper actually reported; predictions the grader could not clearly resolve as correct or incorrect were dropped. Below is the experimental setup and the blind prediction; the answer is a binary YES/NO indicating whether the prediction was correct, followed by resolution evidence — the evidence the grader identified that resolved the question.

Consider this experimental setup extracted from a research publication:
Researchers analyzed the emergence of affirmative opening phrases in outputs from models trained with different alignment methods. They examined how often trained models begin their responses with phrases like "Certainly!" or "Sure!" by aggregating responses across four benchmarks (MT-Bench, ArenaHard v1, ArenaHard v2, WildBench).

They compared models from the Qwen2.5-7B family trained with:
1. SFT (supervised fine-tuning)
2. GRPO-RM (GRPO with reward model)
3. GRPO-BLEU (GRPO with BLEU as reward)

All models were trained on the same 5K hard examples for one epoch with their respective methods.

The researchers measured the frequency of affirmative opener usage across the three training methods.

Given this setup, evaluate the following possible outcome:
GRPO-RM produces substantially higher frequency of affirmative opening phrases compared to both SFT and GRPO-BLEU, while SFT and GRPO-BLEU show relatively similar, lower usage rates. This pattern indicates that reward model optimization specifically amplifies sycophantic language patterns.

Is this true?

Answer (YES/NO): NO